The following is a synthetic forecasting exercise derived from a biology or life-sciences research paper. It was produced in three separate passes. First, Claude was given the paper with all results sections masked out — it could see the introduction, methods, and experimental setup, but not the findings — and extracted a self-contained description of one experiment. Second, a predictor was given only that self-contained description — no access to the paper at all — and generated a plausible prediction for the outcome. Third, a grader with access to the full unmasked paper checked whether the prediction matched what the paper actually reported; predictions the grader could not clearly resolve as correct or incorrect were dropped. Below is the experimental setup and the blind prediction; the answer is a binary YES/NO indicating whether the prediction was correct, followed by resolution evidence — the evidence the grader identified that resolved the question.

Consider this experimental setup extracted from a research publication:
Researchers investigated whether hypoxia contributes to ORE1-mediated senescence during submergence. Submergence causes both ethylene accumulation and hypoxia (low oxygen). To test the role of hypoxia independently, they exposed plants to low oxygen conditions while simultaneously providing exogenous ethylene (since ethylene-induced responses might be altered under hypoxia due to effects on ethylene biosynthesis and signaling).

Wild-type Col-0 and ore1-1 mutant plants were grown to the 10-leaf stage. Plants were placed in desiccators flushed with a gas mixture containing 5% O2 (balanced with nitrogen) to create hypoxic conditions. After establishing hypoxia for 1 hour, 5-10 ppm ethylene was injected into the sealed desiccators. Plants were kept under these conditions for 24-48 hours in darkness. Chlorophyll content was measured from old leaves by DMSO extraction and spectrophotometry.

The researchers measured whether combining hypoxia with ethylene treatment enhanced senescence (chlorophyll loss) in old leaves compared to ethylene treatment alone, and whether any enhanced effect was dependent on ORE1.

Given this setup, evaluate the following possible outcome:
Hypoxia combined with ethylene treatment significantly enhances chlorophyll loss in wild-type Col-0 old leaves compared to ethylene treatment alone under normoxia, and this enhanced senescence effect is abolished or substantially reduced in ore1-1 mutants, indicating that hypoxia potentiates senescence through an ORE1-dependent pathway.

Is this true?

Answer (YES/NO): NO